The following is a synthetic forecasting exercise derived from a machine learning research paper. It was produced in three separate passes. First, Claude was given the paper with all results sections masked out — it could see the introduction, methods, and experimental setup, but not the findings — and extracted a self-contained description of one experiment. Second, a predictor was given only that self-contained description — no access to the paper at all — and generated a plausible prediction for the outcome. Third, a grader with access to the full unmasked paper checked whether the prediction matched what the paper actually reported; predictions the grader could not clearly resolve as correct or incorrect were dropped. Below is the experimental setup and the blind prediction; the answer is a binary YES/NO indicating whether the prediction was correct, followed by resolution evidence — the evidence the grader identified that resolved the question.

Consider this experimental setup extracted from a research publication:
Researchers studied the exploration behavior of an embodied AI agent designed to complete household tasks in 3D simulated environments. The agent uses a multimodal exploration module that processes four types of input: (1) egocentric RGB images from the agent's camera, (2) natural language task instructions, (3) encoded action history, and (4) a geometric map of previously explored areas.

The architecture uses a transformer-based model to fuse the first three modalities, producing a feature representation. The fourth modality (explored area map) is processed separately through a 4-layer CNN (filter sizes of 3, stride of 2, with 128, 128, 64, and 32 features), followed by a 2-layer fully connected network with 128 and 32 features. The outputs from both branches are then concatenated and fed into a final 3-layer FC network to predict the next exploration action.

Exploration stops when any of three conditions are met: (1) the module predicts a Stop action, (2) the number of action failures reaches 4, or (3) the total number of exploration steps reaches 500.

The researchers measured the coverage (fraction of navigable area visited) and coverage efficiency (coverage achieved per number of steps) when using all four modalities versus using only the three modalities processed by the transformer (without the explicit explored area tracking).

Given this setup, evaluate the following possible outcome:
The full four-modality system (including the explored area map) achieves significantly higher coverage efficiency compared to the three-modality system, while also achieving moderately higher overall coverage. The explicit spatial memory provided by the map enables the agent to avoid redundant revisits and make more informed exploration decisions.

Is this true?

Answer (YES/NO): NO